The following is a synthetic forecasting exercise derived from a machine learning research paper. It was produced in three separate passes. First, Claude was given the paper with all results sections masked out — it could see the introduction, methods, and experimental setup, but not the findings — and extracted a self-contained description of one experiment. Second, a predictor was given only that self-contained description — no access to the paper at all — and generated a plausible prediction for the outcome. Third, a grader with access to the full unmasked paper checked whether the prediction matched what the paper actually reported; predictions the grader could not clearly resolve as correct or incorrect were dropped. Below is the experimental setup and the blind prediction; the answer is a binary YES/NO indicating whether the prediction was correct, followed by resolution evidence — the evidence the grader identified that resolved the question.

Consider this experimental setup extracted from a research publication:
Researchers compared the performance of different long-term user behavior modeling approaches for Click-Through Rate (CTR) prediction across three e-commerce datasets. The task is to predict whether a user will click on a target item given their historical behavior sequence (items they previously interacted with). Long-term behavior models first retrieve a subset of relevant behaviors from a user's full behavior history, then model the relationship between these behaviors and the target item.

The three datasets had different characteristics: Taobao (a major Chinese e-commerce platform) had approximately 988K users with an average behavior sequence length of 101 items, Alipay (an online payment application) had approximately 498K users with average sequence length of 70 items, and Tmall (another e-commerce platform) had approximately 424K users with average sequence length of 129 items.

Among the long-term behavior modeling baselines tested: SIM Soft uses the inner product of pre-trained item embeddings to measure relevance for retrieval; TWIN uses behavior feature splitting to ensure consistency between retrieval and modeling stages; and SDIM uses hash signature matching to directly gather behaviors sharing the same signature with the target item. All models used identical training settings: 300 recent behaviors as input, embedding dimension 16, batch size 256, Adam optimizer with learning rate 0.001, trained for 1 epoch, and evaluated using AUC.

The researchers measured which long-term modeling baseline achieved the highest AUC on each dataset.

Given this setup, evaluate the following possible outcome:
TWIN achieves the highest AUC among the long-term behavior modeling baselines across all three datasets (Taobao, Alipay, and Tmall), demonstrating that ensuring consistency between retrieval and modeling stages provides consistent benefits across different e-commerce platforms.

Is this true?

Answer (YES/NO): NO